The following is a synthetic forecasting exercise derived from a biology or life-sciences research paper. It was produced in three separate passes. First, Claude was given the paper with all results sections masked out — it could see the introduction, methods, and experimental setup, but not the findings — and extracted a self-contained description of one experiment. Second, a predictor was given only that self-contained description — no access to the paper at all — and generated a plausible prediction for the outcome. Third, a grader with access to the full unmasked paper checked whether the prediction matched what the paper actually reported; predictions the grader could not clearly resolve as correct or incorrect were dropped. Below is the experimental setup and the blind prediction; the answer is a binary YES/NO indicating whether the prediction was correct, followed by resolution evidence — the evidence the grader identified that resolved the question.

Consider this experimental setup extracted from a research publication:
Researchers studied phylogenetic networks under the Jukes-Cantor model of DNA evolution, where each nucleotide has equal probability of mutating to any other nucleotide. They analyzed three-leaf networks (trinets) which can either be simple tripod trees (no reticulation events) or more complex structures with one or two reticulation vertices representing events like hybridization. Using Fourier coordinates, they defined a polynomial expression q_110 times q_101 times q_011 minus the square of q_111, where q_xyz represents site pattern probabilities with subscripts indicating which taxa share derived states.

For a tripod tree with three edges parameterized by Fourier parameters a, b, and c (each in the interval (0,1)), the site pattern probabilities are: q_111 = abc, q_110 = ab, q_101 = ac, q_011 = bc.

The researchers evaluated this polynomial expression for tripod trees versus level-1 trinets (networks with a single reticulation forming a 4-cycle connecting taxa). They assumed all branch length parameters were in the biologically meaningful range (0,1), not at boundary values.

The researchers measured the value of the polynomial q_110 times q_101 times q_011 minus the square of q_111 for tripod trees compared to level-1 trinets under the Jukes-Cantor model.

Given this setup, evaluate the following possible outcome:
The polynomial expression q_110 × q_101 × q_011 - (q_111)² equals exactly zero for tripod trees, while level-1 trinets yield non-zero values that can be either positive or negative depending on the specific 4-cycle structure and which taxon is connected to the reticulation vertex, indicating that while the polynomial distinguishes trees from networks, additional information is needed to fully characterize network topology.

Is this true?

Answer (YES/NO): NO